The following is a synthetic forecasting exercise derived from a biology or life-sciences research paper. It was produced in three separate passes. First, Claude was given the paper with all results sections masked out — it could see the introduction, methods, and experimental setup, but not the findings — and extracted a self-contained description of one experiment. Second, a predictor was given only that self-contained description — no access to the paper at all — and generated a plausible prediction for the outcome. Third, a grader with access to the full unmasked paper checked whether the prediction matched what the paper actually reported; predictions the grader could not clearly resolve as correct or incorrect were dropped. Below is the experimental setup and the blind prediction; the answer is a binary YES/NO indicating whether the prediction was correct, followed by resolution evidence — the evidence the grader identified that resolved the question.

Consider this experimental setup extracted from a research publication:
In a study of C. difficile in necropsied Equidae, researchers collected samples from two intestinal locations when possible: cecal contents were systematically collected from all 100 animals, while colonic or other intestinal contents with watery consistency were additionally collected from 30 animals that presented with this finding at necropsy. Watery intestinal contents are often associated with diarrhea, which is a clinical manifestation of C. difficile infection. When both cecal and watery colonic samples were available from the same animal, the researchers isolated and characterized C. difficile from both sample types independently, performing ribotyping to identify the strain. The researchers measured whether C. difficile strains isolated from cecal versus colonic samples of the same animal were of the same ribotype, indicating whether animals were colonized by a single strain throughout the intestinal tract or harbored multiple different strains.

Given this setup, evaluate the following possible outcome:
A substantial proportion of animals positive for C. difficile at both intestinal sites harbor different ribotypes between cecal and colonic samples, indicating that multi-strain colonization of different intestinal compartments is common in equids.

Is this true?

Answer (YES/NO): NO